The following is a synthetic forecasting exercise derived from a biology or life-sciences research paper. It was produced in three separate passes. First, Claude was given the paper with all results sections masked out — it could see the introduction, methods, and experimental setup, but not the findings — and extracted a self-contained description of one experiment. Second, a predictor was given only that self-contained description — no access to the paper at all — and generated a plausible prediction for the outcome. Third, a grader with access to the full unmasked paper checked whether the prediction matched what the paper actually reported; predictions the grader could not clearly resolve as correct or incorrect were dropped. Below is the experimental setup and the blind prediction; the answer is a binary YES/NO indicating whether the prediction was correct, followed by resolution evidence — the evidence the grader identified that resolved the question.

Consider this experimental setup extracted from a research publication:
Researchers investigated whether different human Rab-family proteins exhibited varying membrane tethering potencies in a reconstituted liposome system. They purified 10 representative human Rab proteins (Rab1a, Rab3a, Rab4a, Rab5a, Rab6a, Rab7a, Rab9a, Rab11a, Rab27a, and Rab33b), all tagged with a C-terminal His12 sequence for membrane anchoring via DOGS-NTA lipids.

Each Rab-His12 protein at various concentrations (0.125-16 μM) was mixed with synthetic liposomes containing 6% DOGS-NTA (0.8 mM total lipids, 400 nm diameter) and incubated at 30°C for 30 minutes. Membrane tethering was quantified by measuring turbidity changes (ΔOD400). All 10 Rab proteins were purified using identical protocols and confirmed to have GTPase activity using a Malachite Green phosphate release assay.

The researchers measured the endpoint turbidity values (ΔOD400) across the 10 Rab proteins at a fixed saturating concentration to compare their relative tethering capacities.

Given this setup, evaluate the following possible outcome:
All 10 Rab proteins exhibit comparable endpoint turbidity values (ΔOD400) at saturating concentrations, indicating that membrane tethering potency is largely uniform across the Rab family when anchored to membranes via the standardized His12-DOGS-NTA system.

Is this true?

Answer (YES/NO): NO